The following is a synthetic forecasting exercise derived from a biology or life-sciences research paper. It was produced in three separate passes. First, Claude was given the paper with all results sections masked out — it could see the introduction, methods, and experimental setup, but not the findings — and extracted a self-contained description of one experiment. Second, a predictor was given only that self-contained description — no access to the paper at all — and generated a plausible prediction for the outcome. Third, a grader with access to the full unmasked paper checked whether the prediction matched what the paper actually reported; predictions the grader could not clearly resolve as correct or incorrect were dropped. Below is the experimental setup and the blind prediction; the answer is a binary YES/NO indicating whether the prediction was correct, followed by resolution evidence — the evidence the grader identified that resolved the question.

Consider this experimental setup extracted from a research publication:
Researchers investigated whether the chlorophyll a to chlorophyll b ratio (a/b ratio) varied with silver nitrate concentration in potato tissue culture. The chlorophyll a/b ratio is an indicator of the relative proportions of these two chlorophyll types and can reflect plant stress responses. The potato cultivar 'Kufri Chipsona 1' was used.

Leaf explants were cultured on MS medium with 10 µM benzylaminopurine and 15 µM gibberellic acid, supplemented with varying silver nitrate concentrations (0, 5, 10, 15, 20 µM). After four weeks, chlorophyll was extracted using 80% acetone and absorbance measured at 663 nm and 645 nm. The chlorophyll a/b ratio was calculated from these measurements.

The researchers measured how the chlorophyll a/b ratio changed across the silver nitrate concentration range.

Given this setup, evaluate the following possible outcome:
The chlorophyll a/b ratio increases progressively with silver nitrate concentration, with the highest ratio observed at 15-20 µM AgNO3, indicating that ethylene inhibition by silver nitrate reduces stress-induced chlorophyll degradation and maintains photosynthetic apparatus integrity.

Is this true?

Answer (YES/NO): NO